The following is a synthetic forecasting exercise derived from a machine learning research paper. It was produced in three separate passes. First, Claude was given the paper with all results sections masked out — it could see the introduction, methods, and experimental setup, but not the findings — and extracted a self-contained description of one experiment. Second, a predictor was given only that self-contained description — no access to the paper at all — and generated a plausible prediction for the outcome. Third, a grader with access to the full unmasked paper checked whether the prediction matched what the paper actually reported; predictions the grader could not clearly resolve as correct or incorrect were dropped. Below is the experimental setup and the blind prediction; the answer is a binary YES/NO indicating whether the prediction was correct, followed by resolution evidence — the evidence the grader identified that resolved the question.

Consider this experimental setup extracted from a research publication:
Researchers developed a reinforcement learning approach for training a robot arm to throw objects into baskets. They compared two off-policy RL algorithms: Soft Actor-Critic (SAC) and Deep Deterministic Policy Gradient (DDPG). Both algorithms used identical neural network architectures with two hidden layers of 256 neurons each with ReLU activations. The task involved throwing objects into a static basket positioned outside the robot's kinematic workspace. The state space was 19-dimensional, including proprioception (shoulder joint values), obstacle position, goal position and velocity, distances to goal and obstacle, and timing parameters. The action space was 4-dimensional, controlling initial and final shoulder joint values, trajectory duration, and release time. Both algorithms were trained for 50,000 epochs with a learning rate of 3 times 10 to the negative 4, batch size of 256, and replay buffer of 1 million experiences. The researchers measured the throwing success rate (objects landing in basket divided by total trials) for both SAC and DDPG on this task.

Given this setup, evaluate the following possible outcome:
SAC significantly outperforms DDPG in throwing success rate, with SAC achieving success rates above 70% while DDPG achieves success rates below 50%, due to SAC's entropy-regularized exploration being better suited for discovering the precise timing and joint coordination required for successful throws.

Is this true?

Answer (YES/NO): NO